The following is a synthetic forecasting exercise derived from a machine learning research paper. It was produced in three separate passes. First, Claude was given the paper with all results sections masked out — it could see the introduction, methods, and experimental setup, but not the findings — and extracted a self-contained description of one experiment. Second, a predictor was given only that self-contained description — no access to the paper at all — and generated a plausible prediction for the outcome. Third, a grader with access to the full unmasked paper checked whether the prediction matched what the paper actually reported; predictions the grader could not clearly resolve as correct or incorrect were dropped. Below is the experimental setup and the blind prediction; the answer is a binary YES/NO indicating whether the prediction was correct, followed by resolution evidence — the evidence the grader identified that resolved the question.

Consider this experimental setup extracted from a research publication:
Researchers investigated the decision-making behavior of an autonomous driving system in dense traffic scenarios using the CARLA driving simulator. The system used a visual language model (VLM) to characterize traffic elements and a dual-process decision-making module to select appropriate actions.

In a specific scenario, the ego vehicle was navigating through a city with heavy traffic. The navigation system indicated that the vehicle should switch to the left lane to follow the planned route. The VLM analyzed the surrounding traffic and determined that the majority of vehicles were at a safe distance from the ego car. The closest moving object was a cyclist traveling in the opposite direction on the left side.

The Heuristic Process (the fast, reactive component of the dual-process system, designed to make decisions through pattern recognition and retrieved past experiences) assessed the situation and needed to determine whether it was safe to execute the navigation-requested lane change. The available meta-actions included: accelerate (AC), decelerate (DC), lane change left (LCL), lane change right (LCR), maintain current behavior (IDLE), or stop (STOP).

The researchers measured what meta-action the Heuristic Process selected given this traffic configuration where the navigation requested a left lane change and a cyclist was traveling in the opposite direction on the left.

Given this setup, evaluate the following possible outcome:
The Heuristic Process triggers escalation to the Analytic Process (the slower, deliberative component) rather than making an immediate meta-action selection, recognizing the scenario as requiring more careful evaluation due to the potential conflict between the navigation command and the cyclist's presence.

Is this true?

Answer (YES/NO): NO